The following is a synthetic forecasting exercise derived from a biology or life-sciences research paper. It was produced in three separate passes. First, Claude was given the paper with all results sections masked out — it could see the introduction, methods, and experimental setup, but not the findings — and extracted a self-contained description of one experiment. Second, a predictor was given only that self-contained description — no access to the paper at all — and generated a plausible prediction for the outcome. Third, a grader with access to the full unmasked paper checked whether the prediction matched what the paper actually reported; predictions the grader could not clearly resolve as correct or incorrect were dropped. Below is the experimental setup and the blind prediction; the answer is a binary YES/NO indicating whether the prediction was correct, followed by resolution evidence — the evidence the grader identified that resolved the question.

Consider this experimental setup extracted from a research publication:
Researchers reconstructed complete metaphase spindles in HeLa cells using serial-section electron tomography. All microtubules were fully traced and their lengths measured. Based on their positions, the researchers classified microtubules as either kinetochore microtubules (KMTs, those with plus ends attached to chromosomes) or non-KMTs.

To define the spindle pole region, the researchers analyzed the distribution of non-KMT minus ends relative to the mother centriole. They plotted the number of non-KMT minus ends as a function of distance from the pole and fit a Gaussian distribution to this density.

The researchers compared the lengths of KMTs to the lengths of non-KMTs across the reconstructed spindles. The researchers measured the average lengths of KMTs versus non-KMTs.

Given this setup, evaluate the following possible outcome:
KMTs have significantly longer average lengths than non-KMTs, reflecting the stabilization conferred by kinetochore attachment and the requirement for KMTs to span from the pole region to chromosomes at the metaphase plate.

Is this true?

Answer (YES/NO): YES